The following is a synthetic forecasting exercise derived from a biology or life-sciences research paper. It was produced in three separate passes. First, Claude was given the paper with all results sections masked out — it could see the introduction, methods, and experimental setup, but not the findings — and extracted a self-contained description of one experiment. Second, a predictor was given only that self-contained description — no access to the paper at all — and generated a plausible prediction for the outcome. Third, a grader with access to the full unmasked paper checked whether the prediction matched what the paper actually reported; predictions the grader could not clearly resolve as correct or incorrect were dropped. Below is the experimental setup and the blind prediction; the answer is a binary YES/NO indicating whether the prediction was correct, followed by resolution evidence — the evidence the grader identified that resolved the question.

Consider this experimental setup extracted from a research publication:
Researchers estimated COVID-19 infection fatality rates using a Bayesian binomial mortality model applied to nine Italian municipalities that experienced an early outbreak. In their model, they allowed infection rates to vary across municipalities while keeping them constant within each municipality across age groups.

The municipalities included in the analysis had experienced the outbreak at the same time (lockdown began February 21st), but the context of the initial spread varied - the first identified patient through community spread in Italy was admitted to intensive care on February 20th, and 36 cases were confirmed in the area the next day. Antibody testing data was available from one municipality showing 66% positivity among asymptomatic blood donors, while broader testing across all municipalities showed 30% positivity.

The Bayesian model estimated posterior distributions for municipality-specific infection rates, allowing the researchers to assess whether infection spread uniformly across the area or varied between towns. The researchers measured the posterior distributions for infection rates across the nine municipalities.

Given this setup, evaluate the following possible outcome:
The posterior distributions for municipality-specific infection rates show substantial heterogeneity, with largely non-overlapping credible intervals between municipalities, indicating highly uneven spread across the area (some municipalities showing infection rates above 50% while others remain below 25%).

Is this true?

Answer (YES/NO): YES